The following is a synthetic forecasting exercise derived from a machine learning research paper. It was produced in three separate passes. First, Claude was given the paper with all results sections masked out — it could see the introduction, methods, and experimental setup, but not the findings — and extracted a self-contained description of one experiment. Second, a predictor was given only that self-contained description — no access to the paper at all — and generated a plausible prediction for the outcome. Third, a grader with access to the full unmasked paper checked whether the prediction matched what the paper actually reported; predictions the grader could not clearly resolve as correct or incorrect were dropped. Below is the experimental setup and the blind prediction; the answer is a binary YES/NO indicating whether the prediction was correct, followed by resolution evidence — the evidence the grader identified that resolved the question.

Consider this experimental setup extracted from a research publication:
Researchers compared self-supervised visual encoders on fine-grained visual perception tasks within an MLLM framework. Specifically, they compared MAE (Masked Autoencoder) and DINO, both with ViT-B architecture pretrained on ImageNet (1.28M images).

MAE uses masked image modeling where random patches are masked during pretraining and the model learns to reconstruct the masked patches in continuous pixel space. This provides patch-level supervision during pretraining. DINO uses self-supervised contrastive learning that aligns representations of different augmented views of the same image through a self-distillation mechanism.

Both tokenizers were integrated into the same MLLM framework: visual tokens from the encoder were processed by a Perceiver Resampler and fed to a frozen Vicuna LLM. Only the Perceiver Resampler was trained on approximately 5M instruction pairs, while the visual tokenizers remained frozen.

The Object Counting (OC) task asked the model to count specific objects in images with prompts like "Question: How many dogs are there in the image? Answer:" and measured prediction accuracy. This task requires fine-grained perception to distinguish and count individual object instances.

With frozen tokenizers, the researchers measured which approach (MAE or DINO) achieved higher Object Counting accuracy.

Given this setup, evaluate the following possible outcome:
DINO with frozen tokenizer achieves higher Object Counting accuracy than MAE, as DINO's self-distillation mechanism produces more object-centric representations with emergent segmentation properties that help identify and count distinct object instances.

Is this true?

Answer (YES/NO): NO